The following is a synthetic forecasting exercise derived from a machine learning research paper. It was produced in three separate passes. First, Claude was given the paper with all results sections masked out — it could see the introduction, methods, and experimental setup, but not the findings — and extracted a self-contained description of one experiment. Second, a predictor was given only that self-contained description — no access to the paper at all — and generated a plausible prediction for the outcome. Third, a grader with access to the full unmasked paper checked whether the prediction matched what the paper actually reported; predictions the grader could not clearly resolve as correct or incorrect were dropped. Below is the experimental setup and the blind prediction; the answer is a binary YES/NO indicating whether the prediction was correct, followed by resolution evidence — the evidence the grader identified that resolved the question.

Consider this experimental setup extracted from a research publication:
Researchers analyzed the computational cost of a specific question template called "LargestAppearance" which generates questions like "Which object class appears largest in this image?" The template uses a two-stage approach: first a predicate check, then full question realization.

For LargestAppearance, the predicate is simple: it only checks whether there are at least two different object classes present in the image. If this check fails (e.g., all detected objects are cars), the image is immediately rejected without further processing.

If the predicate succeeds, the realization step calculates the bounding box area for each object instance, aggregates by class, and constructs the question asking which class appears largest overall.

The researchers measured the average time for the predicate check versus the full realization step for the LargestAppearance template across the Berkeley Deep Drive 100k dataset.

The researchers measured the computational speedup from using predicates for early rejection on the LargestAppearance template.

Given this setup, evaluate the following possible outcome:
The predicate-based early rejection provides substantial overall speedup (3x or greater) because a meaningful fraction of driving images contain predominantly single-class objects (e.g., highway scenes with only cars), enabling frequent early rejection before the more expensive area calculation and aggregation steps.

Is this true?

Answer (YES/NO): NO